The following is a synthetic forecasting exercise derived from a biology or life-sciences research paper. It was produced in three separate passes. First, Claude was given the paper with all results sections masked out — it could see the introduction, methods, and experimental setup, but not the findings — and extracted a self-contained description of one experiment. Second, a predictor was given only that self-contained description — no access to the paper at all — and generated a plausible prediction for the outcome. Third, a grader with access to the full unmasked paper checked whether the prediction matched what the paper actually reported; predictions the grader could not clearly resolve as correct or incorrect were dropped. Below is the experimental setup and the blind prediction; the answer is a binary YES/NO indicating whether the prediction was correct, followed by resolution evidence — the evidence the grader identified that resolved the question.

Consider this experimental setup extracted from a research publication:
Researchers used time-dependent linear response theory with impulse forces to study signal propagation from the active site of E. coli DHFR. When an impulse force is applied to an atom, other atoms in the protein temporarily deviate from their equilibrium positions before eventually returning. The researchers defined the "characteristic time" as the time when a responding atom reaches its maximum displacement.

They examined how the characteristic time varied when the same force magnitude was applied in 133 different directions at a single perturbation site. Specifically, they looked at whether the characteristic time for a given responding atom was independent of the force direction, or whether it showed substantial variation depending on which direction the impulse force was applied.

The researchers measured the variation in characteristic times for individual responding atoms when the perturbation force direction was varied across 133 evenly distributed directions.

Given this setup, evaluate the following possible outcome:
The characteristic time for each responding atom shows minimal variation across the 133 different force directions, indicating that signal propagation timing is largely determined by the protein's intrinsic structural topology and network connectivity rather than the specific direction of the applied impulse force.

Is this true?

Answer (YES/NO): NO